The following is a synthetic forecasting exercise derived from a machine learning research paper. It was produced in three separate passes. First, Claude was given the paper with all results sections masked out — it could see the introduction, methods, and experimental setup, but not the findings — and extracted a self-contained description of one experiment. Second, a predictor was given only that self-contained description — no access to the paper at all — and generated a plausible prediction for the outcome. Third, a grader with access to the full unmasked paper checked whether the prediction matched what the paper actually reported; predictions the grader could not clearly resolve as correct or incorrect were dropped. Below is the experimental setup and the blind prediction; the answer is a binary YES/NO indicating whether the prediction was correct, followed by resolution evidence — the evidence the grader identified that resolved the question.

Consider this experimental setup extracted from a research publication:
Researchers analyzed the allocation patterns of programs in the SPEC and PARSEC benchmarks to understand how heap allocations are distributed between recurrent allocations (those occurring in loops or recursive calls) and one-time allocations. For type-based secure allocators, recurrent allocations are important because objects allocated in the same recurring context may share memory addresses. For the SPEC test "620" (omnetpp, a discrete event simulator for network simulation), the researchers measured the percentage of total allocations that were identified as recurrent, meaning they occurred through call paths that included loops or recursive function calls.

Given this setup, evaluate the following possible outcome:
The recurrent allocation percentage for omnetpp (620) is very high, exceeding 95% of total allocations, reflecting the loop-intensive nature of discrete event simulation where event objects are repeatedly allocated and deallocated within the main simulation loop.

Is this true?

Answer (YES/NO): YES